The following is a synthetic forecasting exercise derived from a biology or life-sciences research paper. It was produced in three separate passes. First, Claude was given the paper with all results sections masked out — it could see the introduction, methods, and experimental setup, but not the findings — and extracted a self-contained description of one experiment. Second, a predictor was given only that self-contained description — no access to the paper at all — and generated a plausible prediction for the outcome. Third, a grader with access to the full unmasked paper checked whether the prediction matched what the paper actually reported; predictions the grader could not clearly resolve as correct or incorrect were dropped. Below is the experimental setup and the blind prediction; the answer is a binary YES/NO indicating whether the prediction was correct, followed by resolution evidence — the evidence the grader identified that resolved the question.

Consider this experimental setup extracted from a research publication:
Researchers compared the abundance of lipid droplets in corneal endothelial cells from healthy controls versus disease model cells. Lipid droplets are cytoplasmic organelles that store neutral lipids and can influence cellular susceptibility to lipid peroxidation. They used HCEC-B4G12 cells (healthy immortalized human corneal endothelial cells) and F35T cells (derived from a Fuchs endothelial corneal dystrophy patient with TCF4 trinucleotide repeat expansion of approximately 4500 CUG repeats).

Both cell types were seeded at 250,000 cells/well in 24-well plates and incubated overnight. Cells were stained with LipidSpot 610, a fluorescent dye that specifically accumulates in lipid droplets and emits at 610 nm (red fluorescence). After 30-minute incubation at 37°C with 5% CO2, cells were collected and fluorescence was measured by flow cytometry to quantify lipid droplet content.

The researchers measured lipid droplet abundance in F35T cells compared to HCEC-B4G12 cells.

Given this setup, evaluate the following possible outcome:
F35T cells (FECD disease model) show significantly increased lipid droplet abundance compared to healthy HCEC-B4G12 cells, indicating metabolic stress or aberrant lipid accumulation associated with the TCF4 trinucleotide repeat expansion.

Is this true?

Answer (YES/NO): YES